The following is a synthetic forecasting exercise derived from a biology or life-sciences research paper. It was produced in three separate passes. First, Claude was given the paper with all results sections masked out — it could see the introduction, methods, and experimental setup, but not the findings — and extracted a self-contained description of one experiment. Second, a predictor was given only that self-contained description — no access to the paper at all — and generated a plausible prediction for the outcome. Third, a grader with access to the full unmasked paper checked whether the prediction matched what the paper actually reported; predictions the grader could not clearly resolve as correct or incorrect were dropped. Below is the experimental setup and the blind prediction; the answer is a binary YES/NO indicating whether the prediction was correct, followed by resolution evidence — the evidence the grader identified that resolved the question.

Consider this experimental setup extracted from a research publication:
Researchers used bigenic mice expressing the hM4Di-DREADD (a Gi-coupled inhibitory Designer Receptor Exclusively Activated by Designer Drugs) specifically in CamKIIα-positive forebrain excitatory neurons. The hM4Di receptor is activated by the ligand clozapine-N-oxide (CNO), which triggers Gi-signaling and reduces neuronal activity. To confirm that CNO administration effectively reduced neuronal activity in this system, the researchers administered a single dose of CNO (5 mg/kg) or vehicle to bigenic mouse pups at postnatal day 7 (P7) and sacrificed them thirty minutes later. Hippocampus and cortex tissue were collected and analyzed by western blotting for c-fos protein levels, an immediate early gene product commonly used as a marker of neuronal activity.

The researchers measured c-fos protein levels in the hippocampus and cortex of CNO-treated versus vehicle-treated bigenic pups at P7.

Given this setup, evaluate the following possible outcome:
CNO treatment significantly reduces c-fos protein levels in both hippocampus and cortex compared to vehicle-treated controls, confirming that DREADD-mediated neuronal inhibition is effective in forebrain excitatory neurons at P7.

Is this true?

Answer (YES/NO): YES